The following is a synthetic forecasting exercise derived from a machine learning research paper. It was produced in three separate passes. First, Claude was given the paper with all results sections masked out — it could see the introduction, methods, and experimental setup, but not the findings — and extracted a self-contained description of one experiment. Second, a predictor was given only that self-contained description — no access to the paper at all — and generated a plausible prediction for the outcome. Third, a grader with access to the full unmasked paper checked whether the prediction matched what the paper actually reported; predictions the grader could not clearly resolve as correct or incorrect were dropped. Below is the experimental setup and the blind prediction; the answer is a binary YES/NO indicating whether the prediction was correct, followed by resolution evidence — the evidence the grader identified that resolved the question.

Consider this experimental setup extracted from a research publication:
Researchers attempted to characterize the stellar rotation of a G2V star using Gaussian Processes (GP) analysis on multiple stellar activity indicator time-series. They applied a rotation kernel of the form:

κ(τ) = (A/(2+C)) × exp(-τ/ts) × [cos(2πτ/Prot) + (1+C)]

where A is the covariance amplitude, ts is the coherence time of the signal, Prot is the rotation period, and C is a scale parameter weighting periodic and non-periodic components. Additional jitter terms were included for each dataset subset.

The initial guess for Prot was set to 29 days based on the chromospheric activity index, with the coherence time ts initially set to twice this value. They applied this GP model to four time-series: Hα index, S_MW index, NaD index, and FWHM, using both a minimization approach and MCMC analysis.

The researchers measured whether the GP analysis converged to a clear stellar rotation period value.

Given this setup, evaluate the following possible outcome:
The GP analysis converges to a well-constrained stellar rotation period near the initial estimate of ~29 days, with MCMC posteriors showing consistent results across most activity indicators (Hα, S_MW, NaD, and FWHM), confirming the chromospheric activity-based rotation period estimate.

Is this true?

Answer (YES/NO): NO